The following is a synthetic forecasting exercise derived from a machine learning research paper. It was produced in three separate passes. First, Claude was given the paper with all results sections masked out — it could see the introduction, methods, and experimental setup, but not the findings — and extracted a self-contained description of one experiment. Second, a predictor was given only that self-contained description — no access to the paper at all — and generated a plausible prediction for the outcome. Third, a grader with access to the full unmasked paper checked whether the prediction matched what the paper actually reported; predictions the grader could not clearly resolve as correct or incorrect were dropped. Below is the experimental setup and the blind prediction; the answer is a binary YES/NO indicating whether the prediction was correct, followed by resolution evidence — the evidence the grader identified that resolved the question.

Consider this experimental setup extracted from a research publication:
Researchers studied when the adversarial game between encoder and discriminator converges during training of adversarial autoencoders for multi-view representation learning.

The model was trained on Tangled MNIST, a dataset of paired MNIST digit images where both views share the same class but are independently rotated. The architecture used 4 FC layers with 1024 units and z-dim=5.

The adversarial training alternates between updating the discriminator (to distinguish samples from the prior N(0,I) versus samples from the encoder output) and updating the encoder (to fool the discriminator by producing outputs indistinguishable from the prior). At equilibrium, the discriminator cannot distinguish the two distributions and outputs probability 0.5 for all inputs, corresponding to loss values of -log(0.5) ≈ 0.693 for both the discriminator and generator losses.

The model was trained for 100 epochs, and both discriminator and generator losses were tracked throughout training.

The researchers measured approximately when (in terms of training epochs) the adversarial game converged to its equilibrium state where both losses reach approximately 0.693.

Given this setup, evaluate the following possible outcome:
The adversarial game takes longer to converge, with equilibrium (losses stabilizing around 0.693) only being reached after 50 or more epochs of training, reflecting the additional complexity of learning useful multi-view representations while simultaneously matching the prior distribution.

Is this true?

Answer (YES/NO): NO